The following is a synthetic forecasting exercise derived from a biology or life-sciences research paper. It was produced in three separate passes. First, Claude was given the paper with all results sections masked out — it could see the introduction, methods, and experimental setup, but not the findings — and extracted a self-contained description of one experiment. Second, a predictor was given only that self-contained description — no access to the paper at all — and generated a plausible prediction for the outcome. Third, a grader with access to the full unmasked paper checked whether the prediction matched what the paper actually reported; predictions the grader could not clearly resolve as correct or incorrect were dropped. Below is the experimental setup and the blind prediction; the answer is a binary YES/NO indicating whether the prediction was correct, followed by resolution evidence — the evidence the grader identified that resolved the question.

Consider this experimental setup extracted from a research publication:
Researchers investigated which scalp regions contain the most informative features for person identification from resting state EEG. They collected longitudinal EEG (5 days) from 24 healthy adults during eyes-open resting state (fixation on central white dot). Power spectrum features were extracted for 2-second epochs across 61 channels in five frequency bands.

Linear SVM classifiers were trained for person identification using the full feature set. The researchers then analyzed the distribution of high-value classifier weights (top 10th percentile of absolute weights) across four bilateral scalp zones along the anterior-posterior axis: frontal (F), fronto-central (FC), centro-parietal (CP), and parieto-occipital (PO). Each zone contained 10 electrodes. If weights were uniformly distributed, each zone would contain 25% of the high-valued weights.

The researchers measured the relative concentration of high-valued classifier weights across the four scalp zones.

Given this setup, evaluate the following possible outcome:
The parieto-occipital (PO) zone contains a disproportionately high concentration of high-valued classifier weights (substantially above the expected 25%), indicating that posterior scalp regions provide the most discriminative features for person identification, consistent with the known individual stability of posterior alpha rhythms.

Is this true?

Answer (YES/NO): NO